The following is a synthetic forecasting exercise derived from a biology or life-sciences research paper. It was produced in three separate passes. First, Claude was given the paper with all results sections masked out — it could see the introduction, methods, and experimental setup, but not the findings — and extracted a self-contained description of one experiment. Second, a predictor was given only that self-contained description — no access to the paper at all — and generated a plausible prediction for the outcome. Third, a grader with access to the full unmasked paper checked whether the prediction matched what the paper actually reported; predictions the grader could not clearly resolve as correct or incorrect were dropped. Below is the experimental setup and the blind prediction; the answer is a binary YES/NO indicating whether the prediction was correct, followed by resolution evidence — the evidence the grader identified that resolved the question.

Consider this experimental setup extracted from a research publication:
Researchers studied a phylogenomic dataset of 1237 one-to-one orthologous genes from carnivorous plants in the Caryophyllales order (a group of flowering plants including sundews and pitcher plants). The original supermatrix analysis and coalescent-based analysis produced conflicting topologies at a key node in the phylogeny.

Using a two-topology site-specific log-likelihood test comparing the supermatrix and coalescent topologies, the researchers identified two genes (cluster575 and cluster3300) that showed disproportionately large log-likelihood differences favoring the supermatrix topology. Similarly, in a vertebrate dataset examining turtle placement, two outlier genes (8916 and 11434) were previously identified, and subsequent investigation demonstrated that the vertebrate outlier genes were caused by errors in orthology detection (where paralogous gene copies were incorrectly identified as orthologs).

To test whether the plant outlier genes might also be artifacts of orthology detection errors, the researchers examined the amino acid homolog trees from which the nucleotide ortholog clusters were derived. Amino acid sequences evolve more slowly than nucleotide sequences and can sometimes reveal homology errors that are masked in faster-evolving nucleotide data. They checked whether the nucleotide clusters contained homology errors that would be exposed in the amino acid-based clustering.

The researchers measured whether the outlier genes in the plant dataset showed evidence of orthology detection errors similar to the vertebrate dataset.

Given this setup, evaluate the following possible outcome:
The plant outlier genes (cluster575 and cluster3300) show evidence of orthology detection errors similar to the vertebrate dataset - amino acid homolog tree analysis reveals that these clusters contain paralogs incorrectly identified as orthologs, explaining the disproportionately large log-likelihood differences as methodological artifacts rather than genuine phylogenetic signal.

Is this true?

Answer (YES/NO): NO